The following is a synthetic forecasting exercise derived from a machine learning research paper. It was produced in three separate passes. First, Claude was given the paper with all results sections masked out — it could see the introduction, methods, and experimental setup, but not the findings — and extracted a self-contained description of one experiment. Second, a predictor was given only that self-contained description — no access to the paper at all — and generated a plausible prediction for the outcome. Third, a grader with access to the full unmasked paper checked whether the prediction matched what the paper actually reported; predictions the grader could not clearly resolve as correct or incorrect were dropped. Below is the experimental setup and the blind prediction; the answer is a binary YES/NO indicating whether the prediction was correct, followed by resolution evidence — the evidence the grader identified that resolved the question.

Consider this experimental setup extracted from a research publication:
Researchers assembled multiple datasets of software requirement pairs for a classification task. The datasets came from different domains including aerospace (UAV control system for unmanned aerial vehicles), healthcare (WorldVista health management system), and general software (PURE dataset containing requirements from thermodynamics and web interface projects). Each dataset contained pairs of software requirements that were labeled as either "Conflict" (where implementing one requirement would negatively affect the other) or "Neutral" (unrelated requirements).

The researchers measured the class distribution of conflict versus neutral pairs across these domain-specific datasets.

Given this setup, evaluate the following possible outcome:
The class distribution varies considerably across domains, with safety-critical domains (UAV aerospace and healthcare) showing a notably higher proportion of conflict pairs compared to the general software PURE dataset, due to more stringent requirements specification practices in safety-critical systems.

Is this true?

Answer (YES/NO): NO